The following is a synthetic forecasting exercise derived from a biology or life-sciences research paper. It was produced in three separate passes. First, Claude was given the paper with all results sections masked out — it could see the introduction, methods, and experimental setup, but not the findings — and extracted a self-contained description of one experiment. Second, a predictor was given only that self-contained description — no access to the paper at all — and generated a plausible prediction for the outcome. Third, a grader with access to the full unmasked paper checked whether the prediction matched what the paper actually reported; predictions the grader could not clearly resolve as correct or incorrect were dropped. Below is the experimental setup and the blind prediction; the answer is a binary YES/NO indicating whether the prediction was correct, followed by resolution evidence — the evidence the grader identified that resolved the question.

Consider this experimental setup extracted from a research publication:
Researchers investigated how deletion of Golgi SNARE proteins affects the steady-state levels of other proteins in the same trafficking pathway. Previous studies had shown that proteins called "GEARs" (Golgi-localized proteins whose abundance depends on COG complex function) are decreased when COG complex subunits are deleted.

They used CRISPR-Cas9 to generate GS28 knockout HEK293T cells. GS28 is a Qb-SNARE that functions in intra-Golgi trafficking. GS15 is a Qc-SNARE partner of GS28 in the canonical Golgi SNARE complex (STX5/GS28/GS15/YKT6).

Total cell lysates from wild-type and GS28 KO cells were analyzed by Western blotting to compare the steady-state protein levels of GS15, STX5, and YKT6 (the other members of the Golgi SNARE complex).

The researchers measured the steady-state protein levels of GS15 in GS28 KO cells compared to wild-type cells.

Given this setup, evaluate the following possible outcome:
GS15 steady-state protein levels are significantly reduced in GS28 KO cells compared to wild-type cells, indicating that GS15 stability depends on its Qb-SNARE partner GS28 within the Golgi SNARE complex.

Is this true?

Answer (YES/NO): YES